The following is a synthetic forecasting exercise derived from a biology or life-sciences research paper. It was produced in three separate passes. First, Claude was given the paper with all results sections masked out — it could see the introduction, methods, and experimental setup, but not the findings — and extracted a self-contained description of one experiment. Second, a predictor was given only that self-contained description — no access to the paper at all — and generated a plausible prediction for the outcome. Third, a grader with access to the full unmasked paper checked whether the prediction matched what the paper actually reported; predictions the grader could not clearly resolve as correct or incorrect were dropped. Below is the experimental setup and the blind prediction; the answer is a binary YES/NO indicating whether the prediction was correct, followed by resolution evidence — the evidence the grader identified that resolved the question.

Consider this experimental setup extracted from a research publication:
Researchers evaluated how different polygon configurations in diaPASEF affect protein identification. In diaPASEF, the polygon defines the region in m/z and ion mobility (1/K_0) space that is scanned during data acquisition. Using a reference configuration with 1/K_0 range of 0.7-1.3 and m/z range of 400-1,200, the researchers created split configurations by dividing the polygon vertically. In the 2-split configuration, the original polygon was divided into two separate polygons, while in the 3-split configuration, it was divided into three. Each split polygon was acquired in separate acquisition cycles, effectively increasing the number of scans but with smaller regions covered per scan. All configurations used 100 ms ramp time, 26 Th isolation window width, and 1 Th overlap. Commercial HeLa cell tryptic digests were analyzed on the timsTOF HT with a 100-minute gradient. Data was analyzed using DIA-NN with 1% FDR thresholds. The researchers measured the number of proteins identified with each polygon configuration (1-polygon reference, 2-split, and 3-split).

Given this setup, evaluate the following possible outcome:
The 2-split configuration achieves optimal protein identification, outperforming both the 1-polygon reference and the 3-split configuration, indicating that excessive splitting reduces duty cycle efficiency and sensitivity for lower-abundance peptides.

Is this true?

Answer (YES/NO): NO